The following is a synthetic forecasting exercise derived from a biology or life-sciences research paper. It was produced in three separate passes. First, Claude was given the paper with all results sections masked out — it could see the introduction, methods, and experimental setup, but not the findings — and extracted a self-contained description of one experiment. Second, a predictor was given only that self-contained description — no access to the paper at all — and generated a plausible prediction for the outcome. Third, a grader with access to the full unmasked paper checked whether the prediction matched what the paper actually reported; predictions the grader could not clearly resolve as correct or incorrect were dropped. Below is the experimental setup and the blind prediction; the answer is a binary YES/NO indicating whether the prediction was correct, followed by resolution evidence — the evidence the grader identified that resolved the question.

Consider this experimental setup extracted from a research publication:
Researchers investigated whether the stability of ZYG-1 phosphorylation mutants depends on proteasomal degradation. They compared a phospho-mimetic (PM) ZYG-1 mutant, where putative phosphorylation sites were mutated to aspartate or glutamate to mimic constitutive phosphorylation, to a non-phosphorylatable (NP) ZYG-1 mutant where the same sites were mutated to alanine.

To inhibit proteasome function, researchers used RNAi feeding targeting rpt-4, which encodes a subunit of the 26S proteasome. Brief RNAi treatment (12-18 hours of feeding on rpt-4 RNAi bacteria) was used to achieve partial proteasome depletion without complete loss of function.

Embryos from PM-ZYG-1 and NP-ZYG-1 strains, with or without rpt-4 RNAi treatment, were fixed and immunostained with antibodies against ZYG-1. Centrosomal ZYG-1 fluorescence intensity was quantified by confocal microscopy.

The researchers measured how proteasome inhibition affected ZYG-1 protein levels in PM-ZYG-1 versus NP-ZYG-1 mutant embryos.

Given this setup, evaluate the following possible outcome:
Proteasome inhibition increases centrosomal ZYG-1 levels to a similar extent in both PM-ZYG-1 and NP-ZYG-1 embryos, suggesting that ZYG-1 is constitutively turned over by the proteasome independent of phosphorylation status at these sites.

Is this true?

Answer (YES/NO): NO